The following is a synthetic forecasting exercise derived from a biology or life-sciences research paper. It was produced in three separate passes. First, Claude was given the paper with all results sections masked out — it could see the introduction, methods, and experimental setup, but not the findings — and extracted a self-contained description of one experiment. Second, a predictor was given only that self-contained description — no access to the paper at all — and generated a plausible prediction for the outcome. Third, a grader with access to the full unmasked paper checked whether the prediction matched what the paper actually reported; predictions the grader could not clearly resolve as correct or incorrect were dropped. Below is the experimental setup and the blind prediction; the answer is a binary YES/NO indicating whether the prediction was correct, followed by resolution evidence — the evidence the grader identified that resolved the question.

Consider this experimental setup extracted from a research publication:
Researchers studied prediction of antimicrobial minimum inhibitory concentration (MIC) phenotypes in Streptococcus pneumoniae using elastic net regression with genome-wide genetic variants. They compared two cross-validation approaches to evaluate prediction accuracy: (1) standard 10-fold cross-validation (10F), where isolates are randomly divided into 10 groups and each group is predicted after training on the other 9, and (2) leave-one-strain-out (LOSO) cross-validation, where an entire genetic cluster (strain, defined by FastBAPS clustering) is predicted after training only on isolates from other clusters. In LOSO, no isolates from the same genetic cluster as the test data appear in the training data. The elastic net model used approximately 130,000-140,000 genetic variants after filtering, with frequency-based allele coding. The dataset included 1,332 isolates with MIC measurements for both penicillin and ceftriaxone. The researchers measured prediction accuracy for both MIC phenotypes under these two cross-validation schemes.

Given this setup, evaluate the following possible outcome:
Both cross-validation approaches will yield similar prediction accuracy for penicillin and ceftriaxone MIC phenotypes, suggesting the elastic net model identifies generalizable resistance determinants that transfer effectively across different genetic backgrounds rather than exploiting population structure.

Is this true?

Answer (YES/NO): NO